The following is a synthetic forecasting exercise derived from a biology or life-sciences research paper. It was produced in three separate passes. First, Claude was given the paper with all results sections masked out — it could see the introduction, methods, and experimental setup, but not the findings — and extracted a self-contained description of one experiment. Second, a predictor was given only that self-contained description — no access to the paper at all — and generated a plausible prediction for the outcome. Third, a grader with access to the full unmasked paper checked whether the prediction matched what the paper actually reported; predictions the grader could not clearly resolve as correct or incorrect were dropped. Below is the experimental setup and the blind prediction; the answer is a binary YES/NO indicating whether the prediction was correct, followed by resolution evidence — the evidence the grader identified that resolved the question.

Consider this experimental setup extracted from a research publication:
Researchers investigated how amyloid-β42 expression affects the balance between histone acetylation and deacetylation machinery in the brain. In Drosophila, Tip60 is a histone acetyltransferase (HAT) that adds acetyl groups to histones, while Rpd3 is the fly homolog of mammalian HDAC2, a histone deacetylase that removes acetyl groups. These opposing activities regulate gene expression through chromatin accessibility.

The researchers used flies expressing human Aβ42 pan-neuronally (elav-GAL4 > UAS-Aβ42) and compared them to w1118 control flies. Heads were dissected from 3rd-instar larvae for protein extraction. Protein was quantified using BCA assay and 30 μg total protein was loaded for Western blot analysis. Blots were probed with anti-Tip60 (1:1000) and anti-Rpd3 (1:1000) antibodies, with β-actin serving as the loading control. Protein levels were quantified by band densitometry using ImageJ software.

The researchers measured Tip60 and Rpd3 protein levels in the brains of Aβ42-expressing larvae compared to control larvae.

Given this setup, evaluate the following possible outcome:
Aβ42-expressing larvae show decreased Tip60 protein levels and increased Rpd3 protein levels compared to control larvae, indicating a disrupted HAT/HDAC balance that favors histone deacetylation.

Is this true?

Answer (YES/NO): YES